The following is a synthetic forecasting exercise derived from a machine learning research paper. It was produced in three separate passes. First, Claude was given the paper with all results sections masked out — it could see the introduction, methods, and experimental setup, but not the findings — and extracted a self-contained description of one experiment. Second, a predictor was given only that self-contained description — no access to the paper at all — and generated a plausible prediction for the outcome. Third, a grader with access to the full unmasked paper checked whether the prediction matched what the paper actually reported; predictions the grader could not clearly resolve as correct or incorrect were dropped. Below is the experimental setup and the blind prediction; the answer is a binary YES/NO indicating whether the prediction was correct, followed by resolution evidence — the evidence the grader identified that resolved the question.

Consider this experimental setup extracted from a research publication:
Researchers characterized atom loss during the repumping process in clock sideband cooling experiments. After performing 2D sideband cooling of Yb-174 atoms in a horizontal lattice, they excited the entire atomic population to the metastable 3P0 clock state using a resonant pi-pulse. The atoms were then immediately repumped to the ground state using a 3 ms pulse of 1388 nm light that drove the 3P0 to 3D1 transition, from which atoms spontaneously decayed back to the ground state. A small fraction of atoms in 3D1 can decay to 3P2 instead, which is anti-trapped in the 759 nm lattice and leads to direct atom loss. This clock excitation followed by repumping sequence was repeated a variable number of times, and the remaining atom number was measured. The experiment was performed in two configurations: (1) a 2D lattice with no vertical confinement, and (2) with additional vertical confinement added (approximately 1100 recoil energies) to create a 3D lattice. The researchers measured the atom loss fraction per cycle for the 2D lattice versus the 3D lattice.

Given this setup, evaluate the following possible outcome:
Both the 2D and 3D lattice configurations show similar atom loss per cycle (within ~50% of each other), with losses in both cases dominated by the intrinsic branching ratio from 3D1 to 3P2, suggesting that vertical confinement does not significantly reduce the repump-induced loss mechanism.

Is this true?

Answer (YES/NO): YES